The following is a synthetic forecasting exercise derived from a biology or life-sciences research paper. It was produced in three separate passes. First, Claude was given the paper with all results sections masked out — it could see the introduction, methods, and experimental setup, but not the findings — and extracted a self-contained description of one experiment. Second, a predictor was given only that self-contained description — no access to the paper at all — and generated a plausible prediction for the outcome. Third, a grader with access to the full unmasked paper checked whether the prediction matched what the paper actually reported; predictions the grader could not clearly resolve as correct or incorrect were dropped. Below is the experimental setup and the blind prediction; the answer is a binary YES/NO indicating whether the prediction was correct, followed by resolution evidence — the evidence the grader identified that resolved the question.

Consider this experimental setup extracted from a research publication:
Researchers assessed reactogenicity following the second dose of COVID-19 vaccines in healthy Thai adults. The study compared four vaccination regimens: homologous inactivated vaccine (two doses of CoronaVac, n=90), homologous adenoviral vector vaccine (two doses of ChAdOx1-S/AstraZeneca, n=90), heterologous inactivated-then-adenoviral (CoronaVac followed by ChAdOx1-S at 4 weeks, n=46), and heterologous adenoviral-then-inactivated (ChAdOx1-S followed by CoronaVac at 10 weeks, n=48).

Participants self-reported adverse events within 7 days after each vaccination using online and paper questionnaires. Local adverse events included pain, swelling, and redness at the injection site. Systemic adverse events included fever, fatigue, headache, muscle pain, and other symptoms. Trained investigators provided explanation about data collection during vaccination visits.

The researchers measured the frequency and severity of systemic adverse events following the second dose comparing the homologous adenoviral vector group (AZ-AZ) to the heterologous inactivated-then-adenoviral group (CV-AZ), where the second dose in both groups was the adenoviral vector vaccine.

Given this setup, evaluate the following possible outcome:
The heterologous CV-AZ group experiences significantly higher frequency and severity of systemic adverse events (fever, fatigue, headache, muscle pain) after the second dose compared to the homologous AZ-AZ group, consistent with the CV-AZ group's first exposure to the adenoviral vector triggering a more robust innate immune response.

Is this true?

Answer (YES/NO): YES